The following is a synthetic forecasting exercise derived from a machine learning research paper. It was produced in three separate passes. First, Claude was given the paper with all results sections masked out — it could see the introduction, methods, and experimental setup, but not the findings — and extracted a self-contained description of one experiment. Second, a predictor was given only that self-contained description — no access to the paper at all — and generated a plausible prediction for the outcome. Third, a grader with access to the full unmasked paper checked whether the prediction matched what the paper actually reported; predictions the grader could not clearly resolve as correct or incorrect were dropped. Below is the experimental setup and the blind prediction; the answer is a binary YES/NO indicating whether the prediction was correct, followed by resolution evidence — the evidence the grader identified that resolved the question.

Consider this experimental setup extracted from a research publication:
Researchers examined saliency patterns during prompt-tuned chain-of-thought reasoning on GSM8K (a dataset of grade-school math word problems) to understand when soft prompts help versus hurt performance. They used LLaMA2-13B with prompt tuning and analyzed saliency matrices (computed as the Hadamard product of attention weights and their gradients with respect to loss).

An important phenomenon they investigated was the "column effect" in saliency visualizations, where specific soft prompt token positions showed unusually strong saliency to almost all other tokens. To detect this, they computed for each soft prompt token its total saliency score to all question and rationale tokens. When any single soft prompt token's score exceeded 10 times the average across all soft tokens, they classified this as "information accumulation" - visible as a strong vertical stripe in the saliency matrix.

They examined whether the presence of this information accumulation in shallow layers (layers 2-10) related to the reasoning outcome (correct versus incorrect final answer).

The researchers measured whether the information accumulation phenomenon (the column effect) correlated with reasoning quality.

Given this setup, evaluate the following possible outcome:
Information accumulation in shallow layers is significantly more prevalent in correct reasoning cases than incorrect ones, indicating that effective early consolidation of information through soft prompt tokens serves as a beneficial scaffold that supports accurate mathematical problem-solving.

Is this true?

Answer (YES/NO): NO